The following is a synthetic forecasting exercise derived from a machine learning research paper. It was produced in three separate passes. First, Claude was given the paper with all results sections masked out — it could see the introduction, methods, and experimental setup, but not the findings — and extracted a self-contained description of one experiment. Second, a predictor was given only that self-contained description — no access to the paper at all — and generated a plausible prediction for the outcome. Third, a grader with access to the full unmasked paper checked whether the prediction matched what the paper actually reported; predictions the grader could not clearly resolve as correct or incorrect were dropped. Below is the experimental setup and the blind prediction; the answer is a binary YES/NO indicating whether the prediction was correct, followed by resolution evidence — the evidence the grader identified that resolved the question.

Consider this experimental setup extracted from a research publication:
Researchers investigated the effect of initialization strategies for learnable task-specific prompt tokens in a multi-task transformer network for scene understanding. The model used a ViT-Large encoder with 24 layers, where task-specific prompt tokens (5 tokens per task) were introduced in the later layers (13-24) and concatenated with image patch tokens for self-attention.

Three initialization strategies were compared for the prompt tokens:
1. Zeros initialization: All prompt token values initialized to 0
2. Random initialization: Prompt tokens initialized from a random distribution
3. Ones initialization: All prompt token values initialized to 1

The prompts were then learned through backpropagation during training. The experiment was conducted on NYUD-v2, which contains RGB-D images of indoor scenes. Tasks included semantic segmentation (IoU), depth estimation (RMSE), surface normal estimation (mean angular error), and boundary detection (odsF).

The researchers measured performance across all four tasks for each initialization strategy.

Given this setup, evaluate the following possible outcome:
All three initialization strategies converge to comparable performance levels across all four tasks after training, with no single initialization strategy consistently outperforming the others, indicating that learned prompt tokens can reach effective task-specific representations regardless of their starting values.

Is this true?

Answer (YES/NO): NO